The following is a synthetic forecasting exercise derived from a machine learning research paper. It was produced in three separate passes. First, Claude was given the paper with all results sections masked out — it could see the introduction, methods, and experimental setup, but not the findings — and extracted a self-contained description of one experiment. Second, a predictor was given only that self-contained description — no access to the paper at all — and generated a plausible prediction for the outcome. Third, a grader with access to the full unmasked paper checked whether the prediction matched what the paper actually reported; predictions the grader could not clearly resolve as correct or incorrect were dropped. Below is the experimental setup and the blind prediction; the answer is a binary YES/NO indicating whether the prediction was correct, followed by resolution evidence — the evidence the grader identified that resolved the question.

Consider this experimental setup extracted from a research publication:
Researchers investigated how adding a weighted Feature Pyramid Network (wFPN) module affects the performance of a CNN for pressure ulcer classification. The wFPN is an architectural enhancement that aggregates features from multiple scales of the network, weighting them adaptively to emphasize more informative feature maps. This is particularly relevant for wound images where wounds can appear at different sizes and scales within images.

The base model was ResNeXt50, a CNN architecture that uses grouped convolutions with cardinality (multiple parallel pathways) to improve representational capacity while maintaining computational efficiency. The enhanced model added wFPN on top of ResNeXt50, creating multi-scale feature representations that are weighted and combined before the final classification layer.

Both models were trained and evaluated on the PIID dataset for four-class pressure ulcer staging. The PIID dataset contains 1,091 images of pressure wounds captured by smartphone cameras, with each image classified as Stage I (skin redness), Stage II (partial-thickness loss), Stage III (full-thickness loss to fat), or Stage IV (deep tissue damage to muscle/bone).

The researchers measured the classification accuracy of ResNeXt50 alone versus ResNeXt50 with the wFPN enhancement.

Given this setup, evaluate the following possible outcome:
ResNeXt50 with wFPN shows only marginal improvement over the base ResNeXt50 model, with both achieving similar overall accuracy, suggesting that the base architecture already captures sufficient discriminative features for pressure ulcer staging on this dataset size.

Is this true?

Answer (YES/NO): NO